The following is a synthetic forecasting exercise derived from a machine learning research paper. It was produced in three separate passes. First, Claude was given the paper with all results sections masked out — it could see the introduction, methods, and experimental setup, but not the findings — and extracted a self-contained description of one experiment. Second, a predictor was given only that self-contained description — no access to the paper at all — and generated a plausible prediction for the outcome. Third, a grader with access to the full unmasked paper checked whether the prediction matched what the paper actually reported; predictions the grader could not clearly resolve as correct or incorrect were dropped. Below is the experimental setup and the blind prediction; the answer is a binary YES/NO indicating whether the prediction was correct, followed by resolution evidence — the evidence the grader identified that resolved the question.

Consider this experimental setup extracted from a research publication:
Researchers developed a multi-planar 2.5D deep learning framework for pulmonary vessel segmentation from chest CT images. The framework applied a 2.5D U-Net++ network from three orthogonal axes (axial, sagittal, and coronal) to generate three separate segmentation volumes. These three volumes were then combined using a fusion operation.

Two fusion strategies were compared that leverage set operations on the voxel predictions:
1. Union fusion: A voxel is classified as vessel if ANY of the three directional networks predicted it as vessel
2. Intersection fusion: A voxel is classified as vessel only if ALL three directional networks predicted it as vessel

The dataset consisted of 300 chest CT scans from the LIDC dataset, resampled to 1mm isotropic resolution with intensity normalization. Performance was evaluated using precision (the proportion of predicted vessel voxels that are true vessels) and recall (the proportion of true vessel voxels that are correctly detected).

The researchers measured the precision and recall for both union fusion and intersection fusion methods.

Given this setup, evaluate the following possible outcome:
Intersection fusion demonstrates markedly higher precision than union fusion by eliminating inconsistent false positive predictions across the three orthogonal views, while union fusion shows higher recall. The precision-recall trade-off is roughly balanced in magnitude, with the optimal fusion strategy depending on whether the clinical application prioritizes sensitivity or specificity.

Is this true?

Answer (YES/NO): YES